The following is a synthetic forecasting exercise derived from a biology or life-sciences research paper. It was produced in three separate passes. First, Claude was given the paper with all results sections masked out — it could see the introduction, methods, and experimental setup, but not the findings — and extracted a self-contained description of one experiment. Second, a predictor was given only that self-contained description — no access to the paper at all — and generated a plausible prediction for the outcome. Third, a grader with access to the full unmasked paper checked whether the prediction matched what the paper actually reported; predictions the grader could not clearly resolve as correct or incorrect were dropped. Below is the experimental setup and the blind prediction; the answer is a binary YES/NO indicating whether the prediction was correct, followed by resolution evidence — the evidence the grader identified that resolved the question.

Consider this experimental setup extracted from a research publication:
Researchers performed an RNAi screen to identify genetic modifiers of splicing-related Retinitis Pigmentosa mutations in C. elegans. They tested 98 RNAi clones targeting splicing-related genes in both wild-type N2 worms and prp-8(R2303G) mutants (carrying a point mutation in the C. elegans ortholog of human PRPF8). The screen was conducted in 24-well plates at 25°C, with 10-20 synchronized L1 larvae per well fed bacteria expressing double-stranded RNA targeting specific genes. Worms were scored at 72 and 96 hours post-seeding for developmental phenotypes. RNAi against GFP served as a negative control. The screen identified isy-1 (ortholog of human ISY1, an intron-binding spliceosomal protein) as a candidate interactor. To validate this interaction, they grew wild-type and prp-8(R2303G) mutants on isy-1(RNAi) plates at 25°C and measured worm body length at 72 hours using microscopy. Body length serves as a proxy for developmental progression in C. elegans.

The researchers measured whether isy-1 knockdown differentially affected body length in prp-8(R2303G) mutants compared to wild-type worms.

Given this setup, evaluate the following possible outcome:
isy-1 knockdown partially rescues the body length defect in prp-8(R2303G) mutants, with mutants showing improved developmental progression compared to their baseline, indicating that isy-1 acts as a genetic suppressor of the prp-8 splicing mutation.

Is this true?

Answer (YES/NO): NO